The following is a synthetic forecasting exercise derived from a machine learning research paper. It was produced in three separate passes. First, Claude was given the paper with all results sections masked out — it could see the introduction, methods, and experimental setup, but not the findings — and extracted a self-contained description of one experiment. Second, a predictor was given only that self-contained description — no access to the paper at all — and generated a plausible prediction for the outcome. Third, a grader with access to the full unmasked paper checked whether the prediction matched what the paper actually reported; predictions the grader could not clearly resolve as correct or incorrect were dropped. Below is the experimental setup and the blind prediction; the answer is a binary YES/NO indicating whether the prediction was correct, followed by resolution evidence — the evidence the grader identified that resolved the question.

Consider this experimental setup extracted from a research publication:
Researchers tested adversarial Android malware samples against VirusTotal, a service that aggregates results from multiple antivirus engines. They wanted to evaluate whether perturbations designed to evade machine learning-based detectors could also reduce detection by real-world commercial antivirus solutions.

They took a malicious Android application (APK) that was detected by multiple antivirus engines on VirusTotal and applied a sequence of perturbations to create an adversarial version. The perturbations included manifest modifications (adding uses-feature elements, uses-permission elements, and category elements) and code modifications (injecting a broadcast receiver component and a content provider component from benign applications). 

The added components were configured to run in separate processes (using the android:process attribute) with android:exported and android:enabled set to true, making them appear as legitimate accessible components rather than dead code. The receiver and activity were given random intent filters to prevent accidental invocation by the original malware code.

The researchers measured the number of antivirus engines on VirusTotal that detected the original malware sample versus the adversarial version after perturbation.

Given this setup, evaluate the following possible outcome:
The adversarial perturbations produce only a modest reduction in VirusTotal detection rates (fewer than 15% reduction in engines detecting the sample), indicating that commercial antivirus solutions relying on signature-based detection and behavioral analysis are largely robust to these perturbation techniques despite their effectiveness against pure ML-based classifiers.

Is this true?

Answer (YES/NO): NO